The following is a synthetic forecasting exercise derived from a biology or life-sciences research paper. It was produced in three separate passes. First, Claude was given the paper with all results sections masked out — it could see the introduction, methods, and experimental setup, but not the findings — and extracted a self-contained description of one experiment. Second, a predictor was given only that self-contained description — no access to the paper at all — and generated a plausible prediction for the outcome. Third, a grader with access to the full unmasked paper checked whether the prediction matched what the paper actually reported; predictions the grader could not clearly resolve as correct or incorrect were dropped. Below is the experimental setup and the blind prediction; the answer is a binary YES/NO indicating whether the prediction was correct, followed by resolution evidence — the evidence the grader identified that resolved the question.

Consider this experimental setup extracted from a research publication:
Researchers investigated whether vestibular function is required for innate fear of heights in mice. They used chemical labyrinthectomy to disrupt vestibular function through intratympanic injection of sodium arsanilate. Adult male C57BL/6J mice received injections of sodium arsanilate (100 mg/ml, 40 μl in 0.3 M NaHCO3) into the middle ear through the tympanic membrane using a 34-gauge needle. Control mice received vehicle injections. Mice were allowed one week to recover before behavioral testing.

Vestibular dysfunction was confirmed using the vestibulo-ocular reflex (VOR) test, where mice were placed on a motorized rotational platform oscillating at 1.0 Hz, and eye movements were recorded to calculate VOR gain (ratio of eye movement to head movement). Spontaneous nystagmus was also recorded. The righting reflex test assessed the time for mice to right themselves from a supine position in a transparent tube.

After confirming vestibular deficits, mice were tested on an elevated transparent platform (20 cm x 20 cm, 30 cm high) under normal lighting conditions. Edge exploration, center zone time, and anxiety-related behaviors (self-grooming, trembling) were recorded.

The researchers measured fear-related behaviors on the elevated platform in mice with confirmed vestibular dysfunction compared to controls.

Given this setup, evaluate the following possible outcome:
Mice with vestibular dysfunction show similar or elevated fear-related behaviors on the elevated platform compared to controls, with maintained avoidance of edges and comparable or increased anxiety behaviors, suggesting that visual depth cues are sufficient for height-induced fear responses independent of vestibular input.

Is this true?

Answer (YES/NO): YES